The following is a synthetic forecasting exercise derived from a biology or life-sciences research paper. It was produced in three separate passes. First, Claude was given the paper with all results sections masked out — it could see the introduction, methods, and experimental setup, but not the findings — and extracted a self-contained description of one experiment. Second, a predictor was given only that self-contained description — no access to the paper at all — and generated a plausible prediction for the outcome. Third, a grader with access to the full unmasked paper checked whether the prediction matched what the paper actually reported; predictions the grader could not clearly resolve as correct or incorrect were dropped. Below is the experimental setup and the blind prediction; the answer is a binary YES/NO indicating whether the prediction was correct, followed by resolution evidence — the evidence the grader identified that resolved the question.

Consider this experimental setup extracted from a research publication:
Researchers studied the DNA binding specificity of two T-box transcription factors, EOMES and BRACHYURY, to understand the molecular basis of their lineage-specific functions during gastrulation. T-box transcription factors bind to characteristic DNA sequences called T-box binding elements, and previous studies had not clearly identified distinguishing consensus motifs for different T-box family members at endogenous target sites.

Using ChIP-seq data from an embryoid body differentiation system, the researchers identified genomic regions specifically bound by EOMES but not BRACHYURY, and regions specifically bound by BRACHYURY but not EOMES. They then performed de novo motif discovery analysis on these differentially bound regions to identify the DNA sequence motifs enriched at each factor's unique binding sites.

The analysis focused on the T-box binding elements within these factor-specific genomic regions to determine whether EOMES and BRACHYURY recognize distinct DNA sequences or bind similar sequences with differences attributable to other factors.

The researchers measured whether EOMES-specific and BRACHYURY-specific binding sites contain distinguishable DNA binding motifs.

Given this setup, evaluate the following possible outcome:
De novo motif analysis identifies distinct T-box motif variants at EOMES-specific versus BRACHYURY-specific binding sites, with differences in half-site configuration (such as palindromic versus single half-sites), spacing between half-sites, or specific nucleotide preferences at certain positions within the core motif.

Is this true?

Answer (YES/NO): YES